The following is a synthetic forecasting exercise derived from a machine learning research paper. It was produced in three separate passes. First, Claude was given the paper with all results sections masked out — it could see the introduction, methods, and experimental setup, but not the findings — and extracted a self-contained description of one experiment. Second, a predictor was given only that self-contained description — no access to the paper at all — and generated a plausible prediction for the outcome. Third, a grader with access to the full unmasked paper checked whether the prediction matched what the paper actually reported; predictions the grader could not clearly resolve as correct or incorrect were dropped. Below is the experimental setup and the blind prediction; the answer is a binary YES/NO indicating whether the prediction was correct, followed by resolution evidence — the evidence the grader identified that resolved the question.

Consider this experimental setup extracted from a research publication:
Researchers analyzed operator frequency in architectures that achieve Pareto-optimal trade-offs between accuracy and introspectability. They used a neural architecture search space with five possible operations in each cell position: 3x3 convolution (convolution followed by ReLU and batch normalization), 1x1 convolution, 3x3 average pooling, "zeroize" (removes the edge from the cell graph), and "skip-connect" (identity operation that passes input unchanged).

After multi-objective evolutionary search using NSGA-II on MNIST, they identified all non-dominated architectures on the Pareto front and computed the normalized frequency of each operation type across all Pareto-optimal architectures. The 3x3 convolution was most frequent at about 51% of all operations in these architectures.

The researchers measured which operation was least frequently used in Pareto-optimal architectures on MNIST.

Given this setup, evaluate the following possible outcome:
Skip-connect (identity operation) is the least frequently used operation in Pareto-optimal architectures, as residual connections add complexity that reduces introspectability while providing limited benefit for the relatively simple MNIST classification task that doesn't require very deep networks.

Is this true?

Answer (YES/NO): YES